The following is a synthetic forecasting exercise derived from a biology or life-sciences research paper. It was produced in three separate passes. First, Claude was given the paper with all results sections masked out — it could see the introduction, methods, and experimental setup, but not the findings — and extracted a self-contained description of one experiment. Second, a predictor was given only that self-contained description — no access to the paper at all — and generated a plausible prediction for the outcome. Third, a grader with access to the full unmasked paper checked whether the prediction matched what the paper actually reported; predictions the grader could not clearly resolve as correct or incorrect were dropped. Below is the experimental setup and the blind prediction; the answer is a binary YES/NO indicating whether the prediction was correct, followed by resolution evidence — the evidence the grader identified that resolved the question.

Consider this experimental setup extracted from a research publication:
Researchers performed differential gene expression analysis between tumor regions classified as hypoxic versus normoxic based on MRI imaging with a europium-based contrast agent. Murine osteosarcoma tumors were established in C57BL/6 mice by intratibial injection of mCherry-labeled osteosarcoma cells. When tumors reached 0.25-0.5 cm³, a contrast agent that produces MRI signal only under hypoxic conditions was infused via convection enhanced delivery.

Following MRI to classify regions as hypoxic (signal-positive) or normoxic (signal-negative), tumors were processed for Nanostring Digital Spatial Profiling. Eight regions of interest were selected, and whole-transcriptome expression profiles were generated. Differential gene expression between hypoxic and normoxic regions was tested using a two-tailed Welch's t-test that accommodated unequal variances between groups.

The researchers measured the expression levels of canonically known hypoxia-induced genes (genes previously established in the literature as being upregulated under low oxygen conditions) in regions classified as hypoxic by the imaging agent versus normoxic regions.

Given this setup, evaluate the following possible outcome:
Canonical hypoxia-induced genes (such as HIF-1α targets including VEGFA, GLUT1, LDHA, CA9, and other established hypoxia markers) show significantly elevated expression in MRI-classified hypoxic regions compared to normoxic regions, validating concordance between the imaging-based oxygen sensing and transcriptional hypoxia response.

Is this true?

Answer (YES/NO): YES